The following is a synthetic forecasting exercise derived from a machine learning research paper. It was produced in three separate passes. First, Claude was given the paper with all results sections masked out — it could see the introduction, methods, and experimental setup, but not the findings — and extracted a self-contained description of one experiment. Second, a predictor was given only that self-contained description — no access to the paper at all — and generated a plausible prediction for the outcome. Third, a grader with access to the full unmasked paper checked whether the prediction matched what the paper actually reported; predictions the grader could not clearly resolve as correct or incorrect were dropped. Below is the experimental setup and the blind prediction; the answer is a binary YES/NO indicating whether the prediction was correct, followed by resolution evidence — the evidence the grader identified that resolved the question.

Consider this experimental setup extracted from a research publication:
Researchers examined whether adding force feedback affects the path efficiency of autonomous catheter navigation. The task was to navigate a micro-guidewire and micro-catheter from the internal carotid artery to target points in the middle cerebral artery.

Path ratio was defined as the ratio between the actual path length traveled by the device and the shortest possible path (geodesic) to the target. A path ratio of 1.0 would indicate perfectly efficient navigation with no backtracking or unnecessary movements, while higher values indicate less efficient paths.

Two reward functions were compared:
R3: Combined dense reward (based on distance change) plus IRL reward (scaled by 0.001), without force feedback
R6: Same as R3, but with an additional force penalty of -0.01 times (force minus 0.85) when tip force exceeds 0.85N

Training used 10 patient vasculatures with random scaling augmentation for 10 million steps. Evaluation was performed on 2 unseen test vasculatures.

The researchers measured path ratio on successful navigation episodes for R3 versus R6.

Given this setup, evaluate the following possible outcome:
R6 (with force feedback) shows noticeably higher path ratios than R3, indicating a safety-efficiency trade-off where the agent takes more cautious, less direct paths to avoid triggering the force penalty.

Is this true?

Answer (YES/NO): NO